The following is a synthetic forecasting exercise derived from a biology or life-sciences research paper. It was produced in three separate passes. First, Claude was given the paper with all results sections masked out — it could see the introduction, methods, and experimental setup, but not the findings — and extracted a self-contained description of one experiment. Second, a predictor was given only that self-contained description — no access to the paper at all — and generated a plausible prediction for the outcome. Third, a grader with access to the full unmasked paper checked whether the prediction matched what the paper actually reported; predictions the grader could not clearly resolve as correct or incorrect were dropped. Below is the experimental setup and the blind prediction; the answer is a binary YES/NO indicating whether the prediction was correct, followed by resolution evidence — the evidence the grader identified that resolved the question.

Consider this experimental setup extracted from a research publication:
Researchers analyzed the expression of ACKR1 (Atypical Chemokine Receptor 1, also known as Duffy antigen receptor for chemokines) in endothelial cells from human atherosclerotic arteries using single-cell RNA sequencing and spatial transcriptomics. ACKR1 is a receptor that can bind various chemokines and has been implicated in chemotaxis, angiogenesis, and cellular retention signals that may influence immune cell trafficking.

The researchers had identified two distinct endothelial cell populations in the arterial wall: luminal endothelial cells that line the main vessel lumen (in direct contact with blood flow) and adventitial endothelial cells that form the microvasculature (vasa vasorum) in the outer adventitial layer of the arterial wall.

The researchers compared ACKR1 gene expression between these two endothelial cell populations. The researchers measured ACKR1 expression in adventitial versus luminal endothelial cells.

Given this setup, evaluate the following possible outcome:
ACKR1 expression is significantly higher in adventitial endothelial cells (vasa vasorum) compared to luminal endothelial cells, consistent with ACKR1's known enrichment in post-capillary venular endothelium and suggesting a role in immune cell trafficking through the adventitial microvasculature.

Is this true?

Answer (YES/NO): YES